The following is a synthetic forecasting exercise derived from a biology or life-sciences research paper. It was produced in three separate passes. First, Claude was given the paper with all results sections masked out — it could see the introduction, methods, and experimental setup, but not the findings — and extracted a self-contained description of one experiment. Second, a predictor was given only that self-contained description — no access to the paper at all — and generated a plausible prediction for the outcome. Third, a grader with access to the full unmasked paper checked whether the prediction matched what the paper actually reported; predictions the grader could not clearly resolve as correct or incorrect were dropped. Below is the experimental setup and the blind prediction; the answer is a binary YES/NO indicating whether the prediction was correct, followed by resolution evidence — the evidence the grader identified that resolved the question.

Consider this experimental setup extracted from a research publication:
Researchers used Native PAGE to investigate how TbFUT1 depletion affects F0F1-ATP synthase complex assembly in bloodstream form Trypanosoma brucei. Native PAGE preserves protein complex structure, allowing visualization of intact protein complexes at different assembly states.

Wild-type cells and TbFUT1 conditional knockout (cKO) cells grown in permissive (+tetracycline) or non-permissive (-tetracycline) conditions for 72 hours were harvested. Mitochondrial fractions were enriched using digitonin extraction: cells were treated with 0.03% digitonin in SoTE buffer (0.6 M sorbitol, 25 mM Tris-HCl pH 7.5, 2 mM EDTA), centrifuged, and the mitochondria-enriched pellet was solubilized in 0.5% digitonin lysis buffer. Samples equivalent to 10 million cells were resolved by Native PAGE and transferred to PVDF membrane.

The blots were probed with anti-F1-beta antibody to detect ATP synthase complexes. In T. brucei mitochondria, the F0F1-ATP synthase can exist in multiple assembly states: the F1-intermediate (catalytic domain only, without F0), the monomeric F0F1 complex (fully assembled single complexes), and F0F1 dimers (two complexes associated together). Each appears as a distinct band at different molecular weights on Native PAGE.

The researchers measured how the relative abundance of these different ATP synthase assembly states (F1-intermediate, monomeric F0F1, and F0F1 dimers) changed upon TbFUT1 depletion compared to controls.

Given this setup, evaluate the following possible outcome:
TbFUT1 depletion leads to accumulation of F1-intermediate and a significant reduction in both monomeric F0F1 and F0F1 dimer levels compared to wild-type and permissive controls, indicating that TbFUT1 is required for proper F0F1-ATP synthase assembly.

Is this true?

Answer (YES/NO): YES